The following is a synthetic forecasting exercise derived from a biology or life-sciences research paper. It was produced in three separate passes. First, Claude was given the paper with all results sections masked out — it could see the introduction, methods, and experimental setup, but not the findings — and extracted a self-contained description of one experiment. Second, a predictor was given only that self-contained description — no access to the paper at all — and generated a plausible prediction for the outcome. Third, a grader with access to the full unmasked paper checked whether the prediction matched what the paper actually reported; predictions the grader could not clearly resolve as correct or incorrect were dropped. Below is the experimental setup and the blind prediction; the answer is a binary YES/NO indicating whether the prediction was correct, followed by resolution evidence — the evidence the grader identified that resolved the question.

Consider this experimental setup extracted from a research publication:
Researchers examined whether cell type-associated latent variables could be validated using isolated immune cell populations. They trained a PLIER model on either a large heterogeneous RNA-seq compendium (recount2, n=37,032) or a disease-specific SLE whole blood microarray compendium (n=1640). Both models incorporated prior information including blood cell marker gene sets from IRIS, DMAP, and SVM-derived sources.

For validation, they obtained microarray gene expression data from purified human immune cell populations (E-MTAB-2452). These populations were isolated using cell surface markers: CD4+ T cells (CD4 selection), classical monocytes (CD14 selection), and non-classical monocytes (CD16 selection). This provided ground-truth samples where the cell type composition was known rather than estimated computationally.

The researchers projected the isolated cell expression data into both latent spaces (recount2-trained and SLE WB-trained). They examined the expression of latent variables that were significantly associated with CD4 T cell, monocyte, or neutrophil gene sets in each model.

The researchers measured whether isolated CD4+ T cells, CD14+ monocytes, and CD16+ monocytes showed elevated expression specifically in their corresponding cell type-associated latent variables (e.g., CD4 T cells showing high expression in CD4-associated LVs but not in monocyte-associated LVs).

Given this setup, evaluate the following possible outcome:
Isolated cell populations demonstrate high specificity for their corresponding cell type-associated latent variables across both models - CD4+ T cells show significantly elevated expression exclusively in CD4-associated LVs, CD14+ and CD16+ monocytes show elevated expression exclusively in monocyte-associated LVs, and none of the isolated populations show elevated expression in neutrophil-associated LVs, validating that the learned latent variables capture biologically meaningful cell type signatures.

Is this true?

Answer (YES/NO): NO